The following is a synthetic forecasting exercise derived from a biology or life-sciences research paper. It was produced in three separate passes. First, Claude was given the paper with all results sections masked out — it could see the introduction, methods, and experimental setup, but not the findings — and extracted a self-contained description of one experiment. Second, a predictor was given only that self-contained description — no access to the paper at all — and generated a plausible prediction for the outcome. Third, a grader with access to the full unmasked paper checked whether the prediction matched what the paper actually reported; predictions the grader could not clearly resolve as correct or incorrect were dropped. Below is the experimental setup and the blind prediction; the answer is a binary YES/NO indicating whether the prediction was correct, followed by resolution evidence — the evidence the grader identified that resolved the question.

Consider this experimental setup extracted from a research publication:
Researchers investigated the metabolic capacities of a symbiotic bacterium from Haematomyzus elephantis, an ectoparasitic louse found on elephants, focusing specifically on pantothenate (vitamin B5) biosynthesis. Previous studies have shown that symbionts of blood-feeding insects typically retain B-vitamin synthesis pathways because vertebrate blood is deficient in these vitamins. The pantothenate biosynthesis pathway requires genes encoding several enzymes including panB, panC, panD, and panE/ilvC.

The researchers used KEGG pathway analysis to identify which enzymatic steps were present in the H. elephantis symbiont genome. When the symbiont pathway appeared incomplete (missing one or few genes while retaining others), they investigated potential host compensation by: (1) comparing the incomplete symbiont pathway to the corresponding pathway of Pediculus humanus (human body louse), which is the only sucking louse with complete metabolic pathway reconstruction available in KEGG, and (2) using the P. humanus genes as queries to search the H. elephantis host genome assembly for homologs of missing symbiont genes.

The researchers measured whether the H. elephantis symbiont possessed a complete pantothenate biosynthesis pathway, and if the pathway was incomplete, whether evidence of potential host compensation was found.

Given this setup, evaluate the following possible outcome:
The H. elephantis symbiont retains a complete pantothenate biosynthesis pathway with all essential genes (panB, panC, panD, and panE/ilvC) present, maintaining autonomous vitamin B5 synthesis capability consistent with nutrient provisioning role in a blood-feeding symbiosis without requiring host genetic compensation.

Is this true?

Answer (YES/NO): NO